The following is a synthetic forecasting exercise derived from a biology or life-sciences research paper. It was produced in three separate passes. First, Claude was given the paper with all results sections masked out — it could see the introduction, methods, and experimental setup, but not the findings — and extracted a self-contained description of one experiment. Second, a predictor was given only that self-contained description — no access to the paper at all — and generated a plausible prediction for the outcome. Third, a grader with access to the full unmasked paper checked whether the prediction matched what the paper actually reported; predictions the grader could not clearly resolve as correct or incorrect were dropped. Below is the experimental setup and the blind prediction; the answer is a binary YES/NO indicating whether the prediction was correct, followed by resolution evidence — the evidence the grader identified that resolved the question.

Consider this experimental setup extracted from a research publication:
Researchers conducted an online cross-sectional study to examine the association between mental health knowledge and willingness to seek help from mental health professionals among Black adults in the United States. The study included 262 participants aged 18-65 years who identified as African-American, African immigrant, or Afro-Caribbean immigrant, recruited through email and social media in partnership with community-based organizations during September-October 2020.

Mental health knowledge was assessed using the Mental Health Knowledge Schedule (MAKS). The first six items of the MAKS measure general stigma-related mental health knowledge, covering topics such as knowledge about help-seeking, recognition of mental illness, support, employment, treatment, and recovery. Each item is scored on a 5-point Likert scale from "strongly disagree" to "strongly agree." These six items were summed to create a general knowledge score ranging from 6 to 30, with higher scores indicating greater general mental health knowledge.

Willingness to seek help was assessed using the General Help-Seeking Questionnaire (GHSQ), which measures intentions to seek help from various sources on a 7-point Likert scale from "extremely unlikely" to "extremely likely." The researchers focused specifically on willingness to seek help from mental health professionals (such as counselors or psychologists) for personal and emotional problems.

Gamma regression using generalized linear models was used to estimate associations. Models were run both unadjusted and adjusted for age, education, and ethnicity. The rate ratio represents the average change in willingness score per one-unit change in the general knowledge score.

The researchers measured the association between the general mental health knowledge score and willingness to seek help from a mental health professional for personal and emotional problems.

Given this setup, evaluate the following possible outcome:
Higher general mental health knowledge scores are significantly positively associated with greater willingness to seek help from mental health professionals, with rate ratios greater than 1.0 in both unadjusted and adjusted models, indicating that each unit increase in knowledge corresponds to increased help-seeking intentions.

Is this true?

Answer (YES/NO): YES